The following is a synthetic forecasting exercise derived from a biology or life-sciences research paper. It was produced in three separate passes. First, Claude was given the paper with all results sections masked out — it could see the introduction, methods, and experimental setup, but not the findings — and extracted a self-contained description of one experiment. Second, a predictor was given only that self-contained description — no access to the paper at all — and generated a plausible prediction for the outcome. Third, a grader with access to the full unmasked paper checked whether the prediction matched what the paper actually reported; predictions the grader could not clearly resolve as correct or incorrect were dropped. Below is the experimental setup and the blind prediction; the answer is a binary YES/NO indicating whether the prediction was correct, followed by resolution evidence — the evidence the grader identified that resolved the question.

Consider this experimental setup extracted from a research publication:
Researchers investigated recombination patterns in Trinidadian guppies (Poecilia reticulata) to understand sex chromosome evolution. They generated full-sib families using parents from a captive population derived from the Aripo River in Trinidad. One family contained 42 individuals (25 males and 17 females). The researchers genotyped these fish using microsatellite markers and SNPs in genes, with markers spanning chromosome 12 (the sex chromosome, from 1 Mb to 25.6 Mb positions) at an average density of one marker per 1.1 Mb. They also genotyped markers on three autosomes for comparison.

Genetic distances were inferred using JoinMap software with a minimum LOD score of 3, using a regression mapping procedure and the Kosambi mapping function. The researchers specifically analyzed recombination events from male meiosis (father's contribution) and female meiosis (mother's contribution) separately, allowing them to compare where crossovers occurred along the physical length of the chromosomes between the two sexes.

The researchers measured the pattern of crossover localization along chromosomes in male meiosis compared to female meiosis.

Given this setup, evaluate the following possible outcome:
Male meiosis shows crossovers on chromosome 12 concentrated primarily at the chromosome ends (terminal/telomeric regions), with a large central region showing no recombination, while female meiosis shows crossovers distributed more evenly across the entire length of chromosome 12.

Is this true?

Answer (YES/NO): YES